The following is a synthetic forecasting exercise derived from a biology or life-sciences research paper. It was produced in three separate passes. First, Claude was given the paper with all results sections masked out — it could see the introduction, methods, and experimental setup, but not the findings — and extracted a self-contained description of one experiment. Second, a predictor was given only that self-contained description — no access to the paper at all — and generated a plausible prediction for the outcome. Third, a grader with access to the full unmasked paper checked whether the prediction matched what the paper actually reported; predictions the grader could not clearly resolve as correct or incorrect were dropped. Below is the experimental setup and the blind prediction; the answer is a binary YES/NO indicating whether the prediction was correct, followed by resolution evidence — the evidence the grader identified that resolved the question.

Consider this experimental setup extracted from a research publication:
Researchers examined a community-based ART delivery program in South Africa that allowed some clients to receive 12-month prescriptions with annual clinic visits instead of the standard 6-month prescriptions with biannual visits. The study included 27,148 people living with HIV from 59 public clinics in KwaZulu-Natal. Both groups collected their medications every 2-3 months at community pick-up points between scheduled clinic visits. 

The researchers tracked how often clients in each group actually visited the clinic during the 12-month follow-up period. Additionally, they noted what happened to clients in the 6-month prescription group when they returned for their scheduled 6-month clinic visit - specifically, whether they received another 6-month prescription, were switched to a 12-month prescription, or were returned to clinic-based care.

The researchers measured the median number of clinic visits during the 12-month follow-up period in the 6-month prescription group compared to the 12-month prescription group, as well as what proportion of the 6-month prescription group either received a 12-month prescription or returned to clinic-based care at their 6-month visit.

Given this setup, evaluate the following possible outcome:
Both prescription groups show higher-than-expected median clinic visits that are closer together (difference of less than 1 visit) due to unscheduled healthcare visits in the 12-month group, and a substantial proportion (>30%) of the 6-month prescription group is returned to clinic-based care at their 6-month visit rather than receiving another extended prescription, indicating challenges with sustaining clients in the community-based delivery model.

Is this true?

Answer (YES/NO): NO